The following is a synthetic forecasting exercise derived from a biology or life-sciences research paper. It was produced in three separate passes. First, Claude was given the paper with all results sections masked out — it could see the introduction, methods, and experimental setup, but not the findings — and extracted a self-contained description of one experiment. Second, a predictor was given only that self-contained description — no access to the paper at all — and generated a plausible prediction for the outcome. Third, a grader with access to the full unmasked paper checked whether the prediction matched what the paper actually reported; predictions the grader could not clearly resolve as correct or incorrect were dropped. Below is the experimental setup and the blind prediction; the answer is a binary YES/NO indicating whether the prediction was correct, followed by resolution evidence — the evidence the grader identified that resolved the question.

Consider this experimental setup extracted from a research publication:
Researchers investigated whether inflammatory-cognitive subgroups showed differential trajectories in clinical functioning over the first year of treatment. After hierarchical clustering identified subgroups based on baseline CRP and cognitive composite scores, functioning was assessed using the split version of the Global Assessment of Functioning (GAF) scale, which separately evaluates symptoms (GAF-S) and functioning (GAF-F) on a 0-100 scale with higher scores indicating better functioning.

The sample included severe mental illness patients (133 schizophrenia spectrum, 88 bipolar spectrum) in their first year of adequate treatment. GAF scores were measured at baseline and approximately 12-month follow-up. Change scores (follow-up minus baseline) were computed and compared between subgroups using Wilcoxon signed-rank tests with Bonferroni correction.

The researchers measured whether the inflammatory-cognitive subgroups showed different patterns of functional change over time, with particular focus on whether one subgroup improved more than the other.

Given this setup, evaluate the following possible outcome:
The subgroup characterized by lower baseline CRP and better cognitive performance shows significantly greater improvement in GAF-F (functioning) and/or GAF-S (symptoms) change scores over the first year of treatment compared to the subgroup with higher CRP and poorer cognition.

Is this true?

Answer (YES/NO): NO